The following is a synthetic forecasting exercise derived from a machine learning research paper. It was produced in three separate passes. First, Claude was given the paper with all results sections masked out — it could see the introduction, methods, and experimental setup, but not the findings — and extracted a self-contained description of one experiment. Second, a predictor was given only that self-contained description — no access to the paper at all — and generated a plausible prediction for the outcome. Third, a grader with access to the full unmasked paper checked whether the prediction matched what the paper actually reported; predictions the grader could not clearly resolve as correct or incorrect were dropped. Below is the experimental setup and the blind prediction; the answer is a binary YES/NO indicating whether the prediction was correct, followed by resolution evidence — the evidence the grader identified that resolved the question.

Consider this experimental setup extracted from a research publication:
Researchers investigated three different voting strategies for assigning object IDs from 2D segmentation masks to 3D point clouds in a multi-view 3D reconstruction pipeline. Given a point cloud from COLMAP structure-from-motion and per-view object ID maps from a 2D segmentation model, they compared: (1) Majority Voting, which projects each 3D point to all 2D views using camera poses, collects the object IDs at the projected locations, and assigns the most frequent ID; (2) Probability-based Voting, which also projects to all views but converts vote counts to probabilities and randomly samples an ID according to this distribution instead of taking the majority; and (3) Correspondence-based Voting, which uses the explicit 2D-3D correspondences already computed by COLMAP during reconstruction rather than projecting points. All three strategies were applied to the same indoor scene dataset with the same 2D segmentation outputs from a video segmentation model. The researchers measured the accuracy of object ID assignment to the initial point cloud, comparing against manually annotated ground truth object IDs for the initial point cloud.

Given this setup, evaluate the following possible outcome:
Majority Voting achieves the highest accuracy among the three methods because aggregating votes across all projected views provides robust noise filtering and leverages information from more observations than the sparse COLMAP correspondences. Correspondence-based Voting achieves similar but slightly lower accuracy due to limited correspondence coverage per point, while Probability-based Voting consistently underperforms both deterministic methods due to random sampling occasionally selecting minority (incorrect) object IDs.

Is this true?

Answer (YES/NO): NO